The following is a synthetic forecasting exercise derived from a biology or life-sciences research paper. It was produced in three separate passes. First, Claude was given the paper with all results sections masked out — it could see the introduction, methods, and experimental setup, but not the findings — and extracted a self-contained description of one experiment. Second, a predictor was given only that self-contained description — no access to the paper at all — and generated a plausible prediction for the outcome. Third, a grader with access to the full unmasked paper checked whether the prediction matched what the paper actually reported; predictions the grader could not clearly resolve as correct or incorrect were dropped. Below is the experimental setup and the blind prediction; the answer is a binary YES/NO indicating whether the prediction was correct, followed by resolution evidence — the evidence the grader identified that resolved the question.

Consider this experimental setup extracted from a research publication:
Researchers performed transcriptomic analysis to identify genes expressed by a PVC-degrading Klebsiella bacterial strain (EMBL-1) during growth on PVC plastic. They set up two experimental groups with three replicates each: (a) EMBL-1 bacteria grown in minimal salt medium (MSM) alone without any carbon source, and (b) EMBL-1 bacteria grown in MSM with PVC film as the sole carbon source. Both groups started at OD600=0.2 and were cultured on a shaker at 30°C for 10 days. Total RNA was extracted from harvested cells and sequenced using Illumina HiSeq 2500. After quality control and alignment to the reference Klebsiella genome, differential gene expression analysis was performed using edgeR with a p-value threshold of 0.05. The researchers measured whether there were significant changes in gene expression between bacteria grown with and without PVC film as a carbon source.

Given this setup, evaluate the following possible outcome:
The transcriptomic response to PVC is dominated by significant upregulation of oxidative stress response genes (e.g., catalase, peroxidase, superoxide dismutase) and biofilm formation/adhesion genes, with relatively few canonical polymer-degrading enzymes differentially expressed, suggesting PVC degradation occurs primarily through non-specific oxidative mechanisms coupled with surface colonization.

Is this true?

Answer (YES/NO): NO